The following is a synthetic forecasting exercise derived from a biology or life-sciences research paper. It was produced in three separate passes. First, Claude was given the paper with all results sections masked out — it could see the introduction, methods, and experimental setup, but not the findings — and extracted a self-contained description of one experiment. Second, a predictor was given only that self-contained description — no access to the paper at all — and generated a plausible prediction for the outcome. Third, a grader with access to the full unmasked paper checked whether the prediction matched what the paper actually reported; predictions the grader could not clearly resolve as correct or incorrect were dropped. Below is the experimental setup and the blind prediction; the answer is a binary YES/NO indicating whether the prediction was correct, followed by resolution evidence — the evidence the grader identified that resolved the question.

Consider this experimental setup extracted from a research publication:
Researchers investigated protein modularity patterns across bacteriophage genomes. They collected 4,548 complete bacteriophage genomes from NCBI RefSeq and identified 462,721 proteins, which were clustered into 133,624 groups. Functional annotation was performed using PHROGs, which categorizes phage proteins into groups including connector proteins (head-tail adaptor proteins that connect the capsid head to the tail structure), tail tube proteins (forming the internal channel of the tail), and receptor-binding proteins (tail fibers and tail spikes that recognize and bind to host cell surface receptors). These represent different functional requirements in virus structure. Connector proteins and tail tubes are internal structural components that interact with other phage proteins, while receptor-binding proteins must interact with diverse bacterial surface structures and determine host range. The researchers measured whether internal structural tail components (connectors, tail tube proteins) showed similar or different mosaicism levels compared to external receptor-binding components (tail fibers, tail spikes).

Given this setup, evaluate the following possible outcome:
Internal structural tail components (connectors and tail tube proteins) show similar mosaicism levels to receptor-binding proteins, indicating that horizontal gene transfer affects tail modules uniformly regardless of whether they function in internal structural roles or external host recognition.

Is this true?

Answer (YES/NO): NO